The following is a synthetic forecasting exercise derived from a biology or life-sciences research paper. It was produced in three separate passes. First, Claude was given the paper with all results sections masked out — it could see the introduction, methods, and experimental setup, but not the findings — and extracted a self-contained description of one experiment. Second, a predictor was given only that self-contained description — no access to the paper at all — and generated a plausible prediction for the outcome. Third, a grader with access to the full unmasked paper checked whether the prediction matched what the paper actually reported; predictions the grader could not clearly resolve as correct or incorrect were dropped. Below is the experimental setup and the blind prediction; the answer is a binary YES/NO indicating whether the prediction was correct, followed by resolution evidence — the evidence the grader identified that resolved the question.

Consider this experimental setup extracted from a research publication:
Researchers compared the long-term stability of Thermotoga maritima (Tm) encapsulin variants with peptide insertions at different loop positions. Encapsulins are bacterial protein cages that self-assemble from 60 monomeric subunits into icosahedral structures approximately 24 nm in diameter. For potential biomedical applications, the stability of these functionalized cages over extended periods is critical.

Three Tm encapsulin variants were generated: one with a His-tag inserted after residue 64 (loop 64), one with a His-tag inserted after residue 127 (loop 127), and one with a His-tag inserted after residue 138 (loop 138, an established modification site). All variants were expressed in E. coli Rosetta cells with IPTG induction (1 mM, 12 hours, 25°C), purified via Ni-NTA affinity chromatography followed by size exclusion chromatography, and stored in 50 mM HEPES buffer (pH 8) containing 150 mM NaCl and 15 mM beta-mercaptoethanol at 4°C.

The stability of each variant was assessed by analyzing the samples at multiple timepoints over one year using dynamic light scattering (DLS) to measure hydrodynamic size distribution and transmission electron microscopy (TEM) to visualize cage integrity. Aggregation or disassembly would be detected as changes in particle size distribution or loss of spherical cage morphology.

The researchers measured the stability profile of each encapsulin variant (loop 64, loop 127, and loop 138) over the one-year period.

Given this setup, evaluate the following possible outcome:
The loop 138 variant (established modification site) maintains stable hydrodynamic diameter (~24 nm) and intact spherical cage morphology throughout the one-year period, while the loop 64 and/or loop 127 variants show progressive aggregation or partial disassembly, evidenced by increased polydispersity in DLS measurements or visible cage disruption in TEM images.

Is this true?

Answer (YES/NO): YES